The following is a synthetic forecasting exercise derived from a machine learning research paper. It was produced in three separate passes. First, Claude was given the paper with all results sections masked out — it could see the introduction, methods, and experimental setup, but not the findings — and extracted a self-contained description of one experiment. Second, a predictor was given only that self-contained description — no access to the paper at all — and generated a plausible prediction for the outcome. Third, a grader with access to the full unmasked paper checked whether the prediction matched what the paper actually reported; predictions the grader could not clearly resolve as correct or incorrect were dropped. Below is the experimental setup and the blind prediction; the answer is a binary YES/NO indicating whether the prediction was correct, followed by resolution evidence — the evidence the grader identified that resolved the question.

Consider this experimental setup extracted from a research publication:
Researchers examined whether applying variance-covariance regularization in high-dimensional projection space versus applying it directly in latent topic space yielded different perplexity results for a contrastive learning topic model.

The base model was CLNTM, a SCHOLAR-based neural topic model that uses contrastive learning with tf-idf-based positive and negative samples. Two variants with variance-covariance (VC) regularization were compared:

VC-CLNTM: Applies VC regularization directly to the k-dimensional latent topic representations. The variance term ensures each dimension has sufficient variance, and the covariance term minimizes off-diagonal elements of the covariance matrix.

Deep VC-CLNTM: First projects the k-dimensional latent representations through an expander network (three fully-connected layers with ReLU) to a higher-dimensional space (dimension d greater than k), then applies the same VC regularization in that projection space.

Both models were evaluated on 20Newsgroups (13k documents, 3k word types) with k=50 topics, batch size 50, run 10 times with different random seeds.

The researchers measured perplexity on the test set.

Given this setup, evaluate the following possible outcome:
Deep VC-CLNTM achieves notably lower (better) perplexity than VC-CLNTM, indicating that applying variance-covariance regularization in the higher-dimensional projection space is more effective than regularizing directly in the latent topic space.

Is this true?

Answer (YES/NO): NO